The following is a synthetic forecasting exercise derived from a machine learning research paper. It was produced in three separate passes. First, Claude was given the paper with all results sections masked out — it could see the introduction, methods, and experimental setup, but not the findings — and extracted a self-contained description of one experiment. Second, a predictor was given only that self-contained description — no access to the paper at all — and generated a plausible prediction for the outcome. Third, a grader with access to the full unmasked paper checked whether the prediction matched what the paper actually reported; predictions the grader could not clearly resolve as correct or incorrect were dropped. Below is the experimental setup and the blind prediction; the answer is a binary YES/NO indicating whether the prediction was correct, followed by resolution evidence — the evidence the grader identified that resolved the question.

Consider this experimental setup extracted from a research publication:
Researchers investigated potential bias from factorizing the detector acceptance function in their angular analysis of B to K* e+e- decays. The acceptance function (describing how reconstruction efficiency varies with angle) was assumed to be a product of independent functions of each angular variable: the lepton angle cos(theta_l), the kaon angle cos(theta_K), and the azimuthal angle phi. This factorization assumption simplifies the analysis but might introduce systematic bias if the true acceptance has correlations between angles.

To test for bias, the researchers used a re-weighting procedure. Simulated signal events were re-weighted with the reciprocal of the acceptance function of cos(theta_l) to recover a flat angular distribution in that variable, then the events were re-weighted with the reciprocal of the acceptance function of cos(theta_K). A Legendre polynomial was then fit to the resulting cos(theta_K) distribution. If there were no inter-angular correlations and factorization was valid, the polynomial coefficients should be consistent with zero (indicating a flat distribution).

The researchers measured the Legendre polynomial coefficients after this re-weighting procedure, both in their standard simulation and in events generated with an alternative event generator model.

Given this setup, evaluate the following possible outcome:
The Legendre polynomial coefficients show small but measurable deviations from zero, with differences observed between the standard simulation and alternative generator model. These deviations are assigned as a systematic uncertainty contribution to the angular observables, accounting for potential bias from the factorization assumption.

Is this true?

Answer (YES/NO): NO